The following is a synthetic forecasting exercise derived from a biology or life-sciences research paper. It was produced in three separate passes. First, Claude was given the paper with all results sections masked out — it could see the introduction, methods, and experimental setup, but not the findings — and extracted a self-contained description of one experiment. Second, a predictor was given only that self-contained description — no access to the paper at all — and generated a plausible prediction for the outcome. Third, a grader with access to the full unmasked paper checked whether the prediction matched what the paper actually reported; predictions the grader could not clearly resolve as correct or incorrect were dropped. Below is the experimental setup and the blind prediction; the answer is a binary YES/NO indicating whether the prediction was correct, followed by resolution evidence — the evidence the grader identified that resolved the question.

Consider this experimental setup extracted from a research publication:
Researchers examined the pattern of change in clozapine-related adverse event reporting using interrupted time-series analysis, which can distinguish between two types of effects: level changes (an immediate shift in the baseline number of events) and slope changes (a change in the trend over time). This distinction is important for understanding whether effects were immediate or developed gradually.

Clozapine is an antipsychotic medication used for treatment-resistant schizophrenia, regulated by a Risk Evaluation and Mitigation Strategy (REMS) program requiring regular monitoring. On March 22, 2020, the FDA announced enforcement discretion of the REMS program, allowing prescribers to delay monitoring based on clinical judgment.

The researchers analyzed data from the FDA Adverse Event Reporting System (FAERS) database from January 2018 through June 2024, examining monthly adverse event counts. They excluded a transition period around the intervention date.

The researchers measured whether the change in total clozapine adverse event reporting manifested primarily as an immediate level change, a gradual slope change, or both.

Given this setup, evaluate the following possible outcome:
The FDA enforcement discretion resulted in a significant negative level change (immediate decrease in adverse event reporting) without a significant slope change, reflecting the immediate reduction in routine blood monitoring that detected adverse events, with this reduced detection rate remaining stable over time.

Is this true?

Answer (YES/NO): NO